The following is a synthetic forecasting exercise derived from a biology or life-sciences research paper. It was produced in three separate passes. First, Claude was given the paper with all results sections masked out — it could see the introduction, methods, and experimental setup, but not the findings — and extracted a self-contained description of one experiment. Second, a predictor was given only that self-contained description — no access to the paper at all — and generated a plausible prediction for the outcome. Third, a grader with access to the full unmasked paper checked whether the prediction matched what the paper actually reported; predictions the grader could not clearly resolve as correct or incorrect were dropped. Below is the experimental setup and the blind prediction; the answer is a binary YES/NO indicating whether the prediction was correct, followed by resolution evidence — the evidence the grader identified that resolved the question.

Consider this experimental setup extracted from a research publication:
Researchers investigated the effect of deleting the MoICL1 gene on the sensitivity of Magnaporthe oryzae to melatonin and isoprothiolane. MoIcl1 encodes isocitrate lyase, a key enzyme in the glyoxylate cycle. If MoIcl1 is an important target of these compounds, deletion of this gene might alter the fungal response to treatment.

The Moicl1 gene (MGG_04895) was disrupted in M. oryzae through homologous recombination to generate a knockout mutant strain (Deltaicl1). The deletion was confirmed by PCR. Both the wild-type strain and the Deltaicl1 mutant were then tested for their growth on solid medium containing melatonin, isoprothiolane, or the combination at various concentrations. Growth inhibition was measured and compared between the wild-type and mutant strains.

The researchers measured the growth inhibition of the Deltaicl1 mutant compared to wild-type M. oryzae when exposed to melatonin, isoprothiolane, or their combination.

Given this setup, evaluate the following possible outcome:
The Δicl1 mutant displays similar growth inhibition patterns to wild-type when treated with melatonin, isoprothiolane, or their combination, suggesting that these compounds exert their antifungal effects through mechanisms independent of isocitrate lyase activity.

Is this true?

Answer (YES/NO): NO